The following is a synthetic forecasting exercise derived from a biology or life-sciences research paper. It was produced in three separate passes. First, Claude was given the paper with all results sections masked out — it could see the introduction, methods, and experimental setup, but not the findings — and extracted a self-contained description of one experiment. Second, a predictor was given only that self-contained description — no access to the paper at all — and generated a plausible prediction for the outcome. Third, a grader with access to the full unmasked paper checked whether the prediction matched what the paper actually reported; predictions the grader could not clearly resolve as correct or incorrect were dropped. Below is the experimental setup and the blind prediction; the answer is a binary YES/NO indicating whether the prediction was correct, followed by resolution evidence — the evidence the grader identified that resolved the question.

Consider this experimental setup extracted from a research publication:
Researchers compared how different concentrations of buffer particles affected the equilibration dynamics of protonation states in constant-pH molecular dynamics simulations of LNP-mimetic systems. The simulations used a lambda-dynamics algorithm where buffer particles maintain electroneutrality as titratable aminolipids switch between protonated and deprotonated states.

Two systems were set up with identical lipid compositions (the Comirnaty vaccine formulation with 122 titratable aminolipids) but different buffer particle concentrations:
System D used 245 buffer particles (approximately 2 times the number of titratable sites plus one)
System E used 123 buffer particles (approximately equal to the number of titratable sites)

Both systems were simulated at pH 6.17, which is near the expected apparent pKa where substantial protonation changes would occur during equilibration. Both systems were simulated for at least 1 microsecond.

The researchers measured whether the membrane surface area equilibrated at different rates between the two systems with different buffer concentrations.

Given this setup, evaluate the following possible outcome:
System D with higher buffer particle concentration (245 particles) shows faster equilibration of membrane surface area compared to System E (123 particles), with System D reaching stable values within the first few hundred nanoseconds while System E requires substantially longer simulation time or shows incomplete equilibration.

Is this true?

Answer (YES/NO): NO